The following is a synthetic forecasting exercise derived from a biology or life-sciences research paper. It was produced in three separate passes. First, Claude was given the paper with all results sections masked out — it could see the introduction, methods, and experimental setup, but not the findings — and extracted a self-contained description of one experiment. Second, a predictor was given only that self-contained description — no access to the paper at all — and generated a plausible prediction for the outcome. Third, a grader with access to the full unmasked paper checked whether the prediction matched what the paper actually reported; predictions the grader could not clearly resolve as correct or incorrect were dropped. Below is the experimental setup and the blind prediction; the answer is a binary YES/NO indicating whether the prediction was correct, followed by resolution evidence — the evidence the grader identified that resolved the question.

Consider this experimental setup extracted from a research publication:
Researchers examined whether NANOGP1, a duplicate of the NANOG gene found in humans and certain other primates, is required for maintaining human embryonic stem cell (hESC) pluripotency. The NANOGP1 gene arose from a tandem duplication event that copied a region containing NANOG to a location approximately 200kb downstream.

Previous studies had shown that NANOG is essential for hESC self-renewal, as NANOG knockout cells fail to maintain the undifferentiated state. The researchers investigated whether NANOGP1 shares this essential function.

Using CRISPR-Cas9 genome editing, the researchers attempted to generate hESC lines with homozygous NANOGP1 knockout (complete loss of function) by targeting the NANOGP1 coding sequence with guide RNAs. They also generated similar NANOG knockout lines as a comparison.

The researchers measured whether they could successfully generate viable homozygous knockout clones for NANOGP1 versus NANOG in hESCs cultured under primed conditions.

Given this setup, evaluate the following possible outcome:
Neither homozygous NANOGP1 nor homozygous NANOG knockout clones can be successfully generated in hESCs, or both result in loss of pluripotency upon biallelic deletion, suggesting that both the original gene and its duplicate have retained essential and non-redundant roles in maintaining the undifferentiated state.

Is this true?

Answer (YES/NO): NO